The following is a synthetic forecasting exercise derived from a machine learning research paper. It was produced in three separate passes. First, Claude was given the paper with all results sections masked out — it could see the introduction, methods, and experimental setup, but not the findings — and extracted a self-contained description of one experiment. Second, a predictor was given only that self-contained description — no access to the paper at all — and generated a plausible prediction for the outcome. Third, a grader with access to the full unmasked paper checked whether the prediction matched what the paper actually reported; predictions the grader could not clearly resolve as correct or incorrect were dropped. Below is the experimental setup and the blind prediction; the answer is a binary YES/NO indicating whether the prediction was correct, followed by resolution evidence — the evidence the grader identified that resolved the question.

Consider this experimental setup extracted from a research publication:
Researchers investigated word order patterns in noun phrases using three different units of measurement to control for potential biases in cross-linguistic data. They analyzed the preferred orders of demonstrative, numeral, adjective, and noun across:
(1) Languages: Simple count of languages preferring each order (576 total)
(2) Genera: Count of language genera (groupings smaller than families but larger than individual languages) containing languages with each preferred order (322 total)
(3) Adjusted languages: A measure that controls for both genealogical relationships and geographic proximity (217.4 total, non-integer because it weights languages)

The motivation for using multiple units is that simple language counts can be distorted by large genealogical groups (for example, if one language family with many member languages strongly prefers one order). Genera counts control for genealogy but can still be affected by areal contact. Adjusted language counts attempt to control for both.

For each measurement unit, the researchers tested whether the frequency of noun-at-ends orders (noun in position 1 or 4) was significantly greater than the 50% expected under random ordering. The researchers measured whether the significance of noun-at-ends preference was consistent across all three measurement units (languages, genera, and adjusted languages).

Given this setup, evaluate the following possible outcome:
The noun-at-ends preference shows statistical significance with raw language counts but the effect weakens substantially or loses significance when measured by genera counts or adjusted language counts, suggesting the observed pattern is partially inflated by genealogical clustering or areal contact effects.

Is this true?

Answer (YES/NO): NO